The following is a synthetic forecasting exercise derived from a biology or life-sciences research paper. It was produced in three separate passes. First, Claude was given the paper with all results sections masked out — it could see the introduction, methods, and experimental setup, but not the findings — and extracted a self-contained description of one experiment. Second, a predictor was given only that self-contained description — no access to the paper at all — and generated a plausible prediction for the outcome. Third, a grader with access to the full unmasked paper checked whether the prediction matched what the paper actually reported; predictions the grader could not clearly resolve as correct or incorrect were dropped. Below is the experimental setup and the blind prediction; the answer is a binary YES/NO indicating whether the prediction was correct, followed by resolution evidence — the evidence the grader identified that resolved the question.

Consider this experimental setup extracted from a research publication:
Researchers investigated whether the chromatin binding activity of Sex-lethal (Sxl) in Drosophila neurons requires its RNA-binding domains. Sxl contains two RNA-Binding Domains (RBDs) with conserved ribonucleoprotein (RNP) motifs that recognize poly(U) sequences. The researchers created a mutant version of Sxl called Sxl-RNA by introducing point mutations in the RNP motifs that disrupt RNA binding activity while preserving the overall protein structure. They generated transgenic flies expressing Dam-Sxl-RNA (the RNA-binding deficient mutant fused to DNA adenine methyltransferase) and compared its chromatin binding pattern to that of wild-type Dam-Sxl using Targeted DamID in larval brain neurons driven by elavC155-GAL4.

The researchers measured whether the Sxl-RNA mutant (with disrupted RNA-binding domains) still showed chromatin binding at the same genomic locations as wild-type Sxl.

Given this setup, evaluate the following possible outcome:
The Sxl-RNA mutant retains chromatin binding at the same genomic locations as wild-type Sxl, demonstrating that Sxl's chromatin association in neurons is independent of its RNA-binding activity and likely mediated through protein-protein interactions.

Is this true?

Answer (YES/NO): YES